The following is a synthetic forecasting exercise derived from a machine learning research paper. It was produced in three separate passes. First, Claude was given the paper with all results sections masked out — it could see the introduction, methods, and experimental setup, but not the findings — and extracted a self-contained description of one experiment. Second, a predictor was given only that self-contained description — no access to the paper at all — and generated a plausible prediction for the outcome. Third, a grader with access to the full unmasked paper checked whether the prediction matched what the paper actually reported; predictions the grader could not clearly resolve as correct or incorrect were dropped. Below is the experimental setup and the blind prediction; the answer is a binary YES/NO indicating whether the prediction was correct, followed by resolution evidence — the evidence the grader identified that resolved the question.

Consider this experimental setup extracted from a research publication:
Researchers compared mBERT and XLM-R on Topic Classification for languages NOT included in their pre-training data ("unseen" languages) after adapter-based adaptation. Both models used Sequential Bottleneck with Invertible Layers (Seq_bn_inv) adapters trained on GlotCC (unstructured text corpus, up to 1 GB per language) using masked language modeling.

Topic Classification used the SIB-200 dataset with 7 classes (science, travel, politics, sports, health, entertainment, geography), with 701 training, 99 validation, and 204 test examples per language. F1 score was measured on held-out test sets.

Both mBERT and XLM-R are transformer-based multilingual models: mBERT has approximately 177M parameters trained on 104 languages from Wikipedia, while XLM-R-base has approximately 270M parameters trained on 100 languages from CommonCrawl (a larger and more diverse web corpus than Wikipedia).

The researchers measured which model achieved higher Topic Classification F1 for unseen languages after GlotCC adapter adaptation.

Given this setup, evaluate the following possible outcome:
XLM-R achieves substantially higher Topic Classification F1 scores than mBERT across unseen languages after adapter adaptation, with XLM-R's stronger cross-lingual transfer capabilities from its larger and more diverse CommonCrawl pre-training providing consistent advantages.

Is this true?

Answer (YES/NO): YES